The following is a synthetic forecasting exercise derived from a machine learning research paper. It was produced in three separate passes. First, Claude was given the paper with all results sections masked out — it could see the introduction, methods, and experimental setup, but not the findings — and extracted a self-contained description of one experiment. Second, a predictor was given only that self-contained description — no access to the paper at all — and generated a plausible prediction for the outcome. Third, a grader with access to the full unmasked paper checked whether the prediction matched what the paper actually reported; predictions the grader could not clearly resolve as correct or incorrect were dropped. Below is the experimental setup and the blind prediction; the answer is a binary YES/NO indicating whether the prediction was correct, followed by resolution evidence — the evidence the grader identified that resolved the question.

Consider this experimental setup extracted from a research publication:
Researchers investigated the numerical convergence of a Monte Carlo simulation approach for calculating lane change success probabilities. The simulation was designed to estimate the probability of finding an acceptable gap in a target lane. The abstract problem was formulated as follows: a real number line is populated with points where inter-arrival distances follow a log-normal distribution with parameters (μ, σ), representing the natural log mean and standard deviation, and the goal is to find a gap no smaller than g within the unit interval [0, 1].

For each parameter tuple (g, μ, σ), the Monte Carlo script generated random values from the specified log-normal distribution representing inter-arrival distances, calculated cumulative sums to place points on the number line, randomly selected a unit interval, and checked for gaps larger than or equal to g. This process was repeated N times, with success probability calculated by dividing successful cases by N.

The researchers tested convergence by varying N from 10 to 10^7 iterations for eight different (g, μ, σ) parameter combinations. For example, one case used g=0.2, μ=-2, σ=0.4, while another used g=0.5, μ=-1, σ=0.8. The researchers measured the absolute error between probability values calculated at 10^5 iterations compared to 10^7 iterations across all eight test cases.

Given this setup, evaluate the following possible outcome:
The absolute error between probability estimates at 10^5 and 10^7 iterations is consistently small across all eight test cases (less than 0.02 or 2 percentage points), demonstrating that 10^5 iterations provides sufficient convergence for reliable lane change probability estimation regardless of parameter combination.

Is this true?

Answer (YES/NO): YES